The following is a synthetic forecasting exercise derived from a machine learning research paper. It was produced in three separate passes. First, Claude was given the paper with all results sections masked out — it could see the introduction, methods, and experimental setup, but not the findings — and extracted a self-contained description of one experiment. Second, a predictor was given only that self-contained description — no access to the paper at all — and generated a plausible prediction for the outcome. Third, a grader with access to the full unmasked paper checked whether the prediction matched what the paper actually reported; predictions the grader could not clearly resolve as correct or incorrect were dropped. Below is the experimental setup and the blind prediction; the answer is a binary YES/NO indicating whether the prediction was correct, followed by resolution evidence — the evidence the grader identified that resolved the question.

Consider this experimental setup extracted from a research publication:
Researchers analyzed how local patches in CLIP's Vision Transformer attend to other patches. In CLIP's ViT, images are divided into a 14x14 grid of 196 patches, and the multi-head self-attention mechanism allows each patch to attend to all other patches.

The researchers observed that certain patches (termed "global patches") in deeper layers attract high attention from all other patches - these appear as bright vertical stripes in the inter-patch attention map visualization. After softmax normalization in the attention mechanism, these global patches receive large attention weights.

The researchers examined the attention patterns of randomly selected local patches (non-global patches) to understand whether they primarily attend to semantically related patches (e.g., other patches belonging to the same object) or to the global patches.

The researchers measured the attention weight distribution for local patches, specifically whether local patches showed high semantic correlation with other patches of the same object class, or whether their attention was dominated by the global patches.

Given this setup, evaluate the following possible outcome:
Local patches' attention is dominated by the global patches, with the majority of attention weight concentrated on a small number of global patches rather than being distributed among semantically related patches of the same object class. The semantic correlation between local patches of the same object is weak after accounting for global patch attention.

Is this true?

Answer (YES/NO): YES